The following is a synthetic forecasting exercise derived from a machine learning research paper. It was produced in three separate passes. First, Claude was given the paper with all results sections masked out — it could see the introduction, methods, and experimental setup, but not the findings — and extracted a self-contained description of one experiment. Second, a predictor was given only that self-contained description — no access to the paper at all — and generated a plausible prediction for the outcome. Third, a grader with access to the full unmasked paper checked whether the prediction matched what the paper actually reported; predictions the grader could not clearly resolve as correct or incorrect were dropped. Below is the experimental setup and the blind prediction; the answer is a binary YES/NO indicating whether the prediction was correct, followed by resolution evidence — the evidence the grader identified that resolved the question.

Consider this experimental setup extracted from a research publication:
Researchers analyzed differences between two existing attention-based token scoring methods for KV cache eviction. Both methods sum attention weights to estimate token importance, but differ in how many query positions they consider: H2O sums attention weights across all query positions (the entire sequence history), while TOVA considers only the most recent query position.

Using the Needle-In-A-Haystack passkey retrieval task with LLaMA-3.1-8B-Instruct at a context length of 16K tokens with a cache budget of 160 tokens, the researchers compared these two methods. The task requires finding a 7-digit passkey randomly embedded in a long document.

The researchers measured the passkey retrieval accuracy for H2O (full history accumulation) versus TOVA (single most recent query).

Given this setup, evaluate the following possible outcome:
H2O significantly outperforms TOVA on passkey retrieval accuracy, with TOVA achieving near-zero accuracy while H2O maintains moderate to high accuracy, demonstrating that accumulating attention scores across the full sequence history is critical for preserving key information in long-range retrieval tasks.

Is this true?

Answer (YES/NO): NO